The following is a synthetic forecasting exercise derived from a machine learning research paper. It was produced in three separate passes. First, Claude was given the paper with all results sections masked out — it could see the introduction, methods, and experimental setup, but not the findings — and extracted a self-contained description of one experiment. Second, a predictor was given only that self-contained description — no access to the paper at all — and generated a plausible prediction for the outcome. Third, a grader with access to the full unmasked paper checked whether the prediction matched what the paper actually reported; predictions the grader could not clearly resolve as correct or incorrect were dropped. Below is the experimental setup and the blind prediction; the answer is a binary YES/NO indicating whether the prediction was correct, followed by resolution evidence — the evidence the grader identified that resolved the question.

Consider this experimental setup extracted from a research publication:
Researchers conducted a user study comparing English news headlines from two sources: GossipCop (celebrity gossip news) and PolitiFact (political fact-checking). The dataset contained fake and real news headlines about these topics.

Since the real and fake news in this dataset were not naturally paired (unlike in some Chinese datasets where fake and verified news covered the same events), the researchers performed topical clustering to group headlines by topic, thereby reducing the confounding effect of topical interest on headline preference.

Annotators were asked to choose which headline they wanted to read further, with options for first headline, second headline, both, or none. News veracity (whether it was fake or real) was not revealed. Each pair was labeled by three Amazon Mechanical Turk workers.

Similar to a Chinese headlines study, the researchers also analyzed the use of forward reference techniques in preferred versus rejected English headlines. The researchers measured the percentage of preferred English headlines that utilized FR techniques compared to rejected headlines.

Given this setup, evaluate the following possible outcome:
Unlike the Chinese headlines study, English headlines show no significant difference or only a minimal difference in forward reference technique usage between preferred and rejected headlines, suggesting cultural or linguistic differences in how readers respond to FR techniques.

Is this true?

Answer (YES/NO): NO